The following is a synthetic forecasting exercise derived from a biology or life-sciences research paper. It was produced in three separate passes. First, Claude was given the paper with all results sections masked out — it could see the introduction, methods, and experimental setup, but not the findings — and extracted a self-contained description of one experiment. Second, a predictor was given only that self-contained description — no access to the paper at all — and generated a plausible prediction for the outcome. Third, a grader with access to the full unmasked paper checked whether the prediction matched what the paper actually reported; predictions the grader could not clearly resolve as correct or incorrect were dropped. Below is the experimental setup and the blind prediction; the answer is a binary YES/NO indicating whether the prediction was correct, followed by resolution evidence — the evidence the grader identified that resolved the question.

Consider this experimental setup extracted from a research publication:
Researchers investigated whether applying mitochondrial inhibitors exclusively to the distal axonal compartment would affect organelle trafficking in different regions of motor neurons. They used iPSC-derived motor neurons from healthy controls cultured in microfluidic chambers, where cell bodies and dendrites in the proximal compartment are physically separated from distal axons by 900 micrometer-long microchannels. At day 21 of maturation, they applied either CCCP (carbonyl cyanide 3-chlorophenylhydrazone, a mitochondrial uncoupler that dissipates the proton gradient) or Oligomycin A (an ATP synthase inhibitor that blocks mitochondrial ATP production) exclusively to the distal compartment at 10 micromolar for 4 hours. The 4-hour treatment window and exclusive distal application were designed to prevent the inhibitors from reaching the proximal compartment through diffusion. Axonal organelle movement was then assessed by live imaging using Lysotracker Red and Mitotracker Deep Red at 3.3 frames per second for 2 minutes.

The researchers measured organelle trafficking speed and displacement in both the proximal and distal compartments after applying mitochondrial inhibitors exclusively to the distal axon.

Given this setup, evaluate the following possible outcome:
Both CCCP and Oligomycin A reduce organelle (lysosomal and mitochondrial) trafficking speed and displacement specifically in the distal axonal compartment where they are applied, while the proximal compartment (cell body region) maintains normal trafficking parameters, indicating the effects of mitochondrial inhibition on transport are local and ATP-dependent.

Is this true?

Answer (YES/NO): YES